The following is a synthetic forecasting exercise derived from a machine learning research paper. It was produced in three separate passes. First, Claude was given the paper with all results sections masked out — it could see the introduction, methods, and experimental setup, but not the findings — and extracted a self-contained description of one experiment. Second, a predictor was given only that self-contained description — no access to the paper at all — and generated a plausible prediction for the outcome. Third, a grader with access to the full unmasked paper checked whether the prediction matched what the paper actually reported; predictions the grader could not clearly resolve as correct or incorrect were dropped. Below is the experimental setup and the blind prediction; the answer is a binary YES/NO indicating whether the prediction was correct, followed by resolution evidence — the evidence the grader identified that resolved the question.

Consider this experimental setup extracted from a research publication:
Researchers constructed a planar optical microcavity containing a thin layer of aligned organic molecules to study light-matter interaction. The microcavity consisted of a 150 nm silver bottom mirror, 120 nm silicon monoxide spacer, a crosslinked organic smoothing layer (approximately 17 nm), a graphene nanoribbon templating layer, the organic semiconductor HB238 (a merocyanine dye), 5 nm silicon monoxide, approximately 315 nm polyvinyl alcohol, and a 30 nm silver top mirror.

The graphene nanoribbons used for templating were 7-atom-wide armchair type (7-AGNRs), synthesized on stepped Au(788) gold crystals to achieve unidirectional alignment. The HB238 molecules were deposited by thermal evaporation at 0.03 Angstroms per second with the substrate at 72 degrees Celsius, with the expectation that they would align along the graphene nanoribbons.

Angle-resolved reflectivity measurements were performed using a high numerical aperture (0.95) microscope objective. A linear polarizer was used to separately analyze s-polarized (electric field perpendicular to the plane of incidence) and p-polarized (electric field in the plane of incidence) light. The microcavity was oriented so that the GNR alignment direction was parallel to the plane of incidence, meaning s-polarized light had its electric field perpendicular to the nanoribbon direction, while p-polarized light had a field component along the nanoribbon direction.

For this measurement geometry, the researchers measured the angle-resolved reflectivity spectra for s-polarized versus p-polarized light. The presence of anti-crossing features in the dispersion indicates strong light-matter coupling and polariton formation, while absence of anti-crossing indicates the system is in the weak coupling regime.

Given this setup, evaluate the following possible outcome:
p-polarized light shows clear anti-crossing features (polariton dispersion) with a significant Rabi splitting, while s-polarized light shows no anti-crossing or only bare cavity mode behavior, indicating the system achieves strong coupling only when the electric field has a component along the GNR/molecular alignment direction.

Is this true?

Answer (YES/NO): YES